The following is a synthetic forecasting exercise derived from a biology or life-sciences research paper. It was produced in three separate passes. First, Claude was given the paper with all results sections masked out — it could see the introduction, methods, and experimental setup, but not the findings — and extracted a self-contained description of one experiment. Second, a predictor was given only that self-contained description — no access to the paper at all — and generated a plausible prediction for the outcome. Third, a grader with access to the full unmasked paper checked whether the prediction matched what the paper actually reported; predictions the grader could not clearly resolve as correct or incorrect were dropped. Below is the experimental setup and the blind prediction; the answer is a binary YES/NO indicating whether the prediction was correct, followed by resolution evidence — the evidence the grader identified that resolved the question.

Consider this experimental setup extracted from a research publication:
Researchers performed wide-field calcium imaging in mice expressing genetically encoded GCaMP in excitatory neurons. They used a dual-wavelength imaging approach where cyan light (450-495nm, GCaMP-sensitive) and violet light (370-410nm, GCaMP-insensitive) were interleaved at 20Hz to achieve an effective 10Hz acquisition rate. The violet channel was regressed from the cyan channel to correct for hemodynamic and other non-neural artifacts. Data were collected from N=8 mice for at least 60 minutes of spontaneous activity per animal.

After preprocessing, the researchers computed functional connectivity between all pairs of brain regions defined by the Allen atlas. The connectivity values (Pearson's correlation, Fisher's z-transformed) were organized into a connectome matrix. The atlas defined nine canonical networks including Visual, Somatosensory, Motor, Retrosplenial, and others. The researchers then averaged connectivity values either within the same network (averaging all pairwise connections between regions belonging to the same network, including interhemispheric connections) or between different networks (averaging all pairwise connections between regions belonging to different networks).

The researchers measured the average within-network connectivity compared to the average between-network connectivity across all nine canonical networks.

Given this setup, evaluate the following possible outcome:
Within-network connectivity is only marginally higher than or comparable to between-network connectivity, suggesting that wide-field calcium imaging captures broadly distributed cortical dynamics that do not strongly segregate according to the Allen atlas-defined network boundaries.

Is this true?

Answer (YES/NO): NO